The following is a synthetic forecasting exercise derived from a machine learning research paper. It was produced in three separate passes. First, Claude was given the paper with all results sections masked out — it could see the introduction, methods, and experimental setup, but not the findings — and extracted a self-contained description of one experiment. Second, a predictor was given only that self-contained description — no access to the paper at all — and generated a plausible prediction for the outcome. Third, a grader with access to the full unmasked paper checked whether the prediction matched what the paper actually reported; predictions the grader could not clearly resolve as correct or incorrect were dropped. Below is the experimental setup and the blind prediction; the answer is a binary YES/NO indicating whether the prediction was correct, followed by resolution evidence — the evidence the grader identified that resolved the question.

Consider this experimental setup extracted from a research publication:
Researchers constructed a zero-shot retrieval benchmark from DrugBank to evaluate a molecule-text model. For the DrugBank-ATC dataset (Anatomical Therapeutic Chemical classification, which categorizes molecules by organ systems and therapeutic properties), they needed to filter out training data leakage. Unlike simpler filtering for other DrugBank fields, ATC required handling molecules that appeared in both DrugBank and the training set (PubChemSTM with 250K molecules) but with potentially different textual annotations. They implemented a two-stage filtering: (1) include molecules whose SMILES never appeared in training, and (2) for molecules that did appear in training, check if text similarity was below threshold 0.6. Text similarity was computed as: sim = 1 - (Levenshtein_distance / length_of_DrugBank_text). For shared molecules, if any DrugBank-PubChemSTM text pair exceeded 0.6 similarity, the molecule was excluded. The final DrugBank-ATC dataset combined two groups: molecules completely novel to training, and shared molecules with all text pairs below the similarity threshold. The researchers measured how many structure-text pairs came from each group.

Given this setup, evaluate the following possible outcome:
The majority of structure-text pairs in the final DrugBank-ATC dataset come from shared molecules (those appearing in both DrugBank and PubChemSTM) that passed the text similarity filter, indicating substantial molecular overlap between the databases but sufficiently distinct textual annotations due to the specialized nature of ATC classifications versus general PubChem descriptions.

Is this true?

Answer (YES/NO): NO